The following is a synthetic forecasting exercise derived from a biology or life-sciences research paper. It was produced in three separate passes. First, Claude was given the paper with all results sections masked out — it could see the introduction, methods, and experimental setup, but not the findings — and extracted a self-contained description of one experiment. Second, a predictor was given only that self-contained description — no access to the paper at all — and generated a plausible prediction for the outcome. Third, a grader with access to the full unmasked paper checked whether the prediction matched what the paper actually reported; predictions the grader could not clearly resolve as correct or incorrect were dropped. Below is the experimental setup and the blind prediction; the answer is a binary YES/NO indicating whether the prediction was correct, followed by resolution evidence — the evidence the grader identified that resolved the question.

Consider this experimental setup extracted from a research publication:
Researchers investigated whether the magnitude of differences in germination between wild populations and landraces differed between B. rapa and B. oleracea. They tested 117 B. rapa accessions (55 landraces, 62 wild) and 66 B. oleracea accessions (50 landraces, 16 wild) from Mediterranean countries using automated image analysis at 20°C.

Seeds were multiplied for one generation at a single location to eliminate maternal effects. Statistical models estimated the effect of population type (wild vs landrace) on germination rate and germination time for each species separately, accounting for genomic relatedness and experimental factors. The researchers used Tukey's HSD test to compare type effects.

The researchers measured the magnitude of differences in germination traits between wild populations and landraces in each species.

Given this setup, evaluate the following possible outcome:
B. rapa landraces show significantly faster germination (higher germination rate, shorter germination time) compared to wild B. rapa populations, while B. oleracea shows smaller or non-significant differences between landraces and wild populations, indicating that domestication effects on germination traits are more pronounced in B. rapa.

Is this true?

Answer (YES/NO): YES